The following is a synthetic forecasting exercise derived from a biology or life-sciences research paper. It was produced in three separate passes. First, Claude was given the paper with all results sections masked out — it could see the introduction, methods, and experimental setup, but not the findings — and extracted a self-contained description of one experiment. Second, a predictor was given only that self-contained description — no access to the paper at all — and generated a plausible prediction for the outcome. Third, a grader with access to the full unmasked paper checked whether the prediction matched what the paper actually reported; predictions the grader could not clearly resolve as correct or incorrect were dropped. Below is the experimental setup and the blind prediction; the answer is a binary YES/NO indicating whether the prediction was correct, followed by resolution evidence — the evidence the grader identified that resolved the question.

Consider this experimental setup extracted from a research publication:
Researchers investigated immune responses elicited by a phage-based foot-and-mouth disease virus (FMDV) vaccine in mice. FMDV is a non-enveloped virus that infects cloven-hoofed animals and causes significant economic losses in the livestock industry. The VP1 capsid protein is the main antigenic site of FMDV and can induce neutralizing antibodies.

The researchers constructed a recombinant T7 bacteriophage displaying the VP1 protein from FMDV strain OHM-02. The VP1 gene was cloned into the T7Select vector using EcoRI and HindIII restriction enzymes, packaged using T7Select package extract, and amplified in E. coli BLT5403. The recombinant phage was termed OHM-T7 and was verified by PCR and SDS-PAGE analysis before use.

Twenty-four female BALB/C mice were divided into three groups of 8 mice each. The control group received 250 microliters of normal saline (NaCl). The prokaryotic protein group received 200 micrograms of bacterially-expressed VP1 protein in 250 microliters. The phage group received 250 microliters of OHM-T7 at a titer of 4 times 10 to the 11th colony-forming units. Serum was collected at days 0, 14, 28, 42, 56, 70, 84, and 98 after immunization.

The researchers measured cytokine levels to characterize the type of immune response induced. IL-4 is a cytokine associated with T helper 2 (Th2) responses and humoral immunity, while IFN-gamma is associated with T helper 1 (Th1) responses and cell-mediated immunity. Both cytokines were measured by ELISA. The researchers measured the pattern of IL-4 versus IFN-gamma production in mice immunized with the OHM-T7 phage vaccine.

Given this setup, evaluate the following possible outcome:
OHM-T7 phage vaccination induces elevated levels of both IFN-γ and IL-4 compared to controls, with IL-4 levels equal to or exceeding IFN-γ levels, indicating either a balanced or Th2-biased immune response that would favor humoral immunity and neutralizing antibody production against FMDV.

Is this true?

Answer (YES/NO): NO